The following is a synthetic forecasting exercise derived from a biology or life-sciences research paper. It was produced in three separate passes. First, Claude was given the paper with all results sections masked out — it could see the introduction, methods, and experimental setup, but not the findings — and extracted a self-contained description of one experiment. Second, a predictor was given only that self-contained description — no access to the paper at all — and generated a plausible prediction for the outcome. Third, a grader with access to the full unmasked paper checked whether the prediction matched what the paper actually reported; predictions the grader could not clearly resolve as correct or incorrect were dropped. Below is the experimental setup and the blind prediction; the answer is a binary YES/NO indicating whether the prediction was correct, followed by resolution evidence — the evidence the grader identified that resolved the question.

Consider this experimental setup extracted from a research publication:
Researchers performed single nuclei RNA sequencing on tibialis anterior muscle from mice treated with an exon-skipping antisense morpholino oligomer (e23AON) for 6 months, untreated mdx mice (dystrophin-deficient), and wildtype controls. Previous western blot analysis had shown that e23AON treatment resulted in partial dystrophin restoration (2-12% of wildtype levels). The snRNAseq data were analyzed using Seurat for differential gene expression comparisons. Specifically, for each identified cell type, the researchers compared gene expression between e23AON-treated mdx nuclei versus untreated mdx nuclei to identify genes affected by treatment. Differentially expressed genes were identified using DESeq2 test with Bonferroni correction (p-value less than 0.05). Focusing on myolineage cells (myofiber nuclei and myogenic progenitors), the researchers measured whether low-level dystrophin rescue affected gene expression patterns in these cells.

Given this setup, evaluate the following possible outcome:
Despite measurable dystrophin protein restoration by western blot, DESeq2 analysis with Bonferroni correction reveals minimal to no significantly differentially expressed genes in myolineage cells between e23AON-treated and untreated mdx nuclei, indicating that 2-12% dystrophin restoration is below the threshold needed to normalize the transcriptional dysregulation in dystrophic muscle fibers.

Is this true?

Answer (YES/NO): NO